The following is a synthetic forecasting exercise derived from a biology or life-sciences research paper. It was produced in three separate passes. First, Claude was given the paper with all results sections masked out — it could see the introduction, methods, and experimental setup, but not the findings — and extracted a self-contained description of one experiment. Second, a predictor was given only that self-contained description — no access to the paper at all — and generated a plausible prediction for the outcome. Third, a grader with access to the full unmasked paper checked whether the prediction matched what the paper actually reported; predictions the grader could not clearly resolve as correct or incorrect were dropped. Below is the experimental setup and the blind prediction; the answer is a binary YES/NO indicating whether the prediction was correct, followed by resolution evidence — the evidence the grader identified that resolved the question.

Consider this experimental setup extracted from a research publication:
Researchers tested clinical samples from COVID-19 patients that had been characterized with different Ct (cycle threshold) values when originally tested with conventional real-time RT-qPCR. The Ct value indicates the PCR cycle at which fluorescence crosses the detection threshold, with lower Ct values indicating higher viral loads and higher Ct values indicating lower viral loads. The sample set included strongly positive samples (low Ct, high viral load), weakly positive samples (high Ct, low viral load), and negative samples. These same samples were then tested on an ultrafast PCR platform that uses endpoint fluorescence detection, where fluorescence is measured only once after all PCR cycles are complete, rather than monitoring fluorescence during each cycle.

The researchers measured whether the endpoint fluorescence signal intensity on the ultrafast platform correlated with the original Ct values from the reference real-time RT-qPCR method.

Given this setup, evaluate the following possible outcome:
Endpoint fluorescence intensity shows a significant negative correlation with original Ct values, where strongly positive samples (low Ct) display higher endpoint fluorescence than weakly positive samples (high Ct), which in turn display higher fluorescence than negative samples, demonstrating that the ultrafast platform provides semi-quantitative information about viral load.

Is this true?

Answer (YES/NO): YES